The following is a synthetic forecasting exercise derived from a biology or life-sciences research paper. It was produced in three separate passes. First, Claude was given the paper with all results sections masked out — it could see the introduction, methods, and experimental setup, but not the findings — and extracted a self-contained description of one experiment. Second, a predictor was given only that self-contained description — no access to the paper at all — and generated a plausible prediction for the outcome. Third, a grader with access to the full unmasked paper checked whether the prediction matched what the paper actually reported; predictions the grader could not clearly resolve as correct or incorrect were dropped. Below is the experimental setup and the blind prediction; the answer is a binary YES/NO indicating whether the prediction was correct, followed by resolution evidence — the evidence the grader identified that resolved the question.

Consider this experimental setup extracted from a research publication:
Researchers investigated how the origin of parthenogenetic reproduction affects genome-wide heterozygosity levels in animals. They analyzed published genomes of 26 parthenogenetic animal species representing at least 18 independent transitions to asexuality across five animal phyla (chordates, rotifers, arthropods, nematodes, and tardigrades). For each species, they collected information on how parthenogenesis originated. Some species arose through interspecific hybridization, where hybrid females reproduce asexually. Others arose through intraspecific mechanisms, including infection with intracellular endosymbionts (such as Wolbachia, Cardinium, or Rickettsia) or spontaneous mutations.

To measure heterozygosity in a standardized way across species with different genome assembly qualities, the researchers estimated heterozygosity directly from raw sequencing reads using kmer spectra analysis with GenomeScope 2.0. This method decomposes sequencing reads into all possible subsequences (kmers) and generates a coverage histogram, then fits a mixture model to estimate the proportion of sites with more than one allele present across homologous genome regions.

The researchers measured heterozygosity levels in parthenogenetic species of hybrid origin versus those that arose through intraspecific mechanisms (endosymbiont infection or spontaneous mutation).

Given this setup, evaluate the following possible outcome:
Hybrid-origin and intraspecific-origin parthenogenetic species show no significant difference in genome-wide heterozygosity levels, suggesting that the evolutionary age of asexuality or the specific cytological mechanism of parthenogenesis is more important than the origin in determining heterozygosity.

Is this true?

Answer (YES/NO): NO